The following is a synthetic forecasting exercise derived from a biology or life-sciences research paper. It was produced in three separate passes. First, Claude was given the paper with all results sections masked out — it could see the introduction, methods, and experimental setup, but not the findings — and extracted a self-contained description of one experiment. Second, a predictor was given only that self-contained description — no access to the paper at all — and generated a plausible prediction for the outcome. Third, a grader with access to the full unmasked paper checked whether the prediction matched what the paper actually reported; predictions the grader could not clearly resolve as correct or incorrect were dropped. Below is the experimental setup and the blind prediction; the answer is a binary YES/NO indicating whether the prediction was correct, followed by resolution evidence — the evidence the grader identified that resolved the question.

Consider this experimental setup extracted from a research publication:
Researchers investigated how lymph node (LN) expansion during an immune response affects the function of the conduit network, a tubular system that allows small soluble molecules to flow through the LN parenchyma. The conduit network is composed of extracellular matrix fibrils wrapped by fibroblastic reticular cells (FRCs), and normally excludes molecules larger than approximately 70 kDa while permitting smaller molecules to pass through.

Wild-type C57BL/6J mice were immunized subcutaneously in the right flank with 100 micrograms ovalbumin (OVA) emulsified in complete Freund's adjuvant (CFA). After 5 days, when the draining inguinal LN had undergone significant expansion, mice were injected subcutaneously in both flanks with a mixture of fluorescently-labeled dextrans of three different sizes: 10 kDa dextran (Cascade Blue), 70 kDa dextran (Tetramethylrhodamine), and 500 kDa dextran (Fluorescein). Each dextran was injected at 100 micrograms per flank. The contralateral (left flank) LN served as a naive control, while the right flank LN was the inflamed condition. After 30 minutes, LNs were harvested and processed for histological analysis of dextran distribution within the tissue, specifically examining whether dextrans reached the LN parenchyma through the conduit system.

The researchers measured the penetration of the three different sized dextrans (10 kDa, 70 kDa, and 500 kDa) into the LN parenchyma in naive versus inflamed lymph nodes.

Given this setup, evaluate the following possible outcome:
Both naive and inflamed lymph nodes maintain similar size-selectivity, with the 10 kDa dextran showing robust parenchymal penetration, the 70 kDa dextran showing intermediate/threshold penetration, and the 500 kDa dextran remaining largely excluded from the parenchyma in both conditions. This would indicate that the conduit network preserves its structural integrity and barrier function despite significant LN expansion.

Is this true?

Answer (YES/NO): NO